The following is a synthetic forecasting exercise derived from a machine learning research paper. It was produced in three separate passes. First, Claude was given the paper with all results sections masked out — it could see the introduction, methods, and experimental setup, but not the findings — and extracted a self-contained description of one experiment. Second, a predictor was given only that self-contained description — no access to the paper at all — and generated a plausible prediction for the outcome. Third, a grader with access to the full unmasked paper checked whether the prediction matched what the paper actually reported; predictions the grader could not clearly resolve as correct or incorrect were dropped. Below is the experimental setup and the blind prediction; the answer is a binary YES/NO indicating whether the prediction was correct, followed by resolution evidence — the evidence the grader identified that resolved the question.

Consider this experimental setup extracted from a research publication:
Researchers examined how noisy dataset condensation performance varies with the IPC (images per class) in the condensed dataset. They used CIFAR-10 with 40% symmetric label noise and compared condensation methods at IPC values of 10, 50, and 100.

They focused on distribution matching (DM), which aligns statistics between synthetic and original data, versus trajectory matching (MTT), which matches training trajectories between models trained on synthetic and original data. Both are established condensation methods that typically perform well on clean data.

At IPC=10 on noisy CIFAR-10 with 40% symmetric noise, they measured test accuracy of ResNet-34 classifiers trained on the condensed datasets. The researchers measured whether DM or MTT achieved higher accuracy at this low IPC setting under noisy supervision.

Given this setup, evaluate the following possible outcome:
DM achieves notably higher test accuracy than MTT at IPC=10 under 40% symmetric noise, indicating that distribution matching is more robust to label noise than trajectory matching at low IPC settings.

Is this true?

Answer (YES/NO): YES